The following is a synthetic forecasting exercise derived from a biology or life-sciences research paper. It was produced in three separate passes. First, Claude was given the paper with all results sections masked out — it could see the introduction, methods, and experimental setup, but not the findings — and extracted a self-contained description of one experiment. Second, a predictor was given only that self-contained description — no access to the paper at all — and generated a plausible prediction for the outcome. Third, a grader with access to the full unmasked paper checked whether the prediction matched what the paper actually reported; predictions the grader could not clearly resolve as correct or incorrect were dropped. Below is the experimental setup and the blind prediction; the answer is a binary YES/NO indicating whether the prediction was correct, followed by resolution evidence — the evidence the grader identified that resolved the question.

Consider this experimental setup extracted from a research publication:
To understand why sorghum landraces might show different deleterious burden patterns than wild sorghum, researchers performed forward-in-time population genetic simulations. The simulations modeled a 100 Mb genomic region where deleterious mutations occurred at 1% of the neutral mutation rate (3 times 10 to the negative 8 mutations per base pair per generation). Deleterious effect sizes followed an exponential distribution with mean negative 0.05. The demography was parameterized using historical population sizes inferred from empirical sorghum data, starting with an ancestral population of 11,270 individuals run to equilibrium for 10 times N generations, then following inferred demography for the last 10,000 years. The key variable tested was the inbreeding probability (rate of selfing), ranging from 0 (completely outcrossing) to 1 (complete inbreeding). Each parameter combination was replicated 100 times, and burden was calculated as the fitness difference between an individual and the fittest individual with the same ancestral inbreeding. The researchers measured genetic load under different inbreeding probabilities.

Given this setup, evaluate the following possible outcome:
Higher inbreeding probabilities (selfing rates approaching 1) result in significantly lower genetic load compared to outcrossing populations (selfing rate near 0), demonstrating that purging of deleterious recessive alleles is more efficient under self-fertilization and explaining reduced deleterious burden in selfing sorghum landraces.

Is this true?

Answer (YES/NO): YES